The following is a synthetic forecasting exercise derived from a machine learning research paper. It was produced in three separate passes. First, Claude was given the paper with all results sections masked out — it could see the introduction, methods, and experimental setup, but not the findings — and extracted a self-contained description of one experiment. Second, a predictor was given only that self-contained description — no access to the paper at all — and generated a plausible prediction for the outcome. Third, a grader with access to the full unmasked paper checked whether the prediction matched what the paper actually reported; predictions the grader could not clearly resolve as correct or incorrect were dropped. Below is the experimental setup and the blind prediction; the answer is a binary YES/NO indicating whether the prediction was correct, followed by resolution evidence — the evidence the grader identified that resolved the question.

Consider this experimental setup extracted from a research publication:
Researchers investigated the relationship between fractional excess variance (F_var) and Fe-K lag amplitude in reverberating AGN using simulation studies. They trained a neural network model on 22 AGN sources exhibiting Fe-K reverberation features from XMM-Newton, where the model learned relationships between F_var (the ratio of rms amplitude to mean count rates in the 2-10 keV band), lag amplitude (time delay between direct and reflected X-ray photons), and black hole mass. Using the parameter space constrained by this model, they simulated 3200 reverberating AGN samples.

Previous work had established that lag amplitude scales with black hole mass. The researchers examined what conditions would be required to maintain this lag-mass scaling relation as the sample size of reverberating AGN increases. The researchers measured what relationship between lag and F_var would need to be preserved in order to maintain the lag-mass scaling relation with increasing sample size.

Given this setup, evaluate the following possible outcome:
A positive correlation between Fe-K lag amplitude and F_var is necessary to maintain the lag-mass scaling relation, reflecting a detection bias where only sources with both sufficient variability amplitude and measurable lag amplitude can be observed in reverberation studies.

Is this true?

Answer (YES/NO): NO